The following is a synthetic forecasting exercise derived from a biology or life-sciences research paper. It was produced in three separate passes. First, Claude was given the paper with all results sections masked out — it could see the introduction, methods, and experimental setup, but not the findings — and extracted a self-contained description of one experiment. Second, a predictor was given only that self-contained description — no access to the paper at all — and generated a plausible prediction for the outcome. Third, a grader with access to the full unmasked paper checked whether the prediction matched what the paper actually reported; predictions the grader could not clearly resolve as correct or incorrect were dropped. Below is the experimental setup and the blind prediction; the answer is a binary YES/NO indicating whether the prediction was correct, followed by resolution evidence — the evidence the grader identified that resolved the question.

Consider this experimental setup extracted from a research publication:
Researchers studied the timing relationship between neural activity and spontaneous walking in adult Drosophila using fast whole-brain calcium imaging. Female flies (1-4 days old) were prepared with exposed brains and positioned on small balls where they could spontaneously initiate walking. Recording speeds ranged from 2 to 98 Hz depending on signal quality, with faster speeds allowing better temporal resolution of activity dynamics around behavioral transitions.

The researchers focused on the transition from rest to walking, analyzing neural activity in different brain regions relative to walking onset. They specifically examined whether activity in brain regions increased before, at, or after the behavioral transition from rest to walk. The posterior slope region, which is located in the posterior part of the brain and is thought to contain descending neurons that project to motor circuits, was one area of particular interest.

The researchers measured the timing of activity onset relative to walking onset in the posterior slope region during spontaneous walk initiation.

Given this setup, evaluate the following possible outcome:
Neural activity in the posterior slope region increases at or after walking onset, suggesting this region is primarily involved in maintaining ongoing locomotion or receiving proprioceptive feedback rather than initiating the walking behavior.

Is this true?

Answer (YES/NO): NO